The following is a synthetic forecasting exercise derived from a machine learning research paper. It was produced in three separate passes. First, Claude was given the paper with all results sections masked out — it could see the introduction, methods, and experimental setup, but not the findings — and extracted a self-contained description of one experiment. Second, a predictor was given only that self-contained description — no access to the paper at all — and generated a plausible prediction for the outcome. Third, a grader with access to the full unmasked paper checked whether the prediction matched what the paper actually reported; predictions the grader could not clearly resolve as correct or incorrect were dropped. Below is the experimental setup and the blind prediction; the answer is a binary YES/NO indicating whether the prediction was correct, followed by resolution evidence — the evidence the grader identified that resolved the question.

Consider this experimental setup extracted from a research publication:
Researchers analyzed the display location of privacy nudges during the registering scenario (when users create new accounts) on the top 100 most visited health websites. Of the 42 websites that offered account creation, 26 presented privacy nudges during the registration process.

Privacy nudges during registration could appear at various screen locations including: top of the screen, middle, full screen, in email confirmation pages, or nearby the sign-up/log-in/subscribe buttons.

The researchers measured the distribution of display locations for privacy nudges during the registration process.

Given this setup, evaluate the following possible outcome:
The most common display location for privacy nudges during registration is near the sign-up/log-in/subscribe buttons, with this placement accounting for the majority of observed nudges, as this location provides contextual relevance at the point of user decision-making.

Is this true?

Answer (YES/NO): YES